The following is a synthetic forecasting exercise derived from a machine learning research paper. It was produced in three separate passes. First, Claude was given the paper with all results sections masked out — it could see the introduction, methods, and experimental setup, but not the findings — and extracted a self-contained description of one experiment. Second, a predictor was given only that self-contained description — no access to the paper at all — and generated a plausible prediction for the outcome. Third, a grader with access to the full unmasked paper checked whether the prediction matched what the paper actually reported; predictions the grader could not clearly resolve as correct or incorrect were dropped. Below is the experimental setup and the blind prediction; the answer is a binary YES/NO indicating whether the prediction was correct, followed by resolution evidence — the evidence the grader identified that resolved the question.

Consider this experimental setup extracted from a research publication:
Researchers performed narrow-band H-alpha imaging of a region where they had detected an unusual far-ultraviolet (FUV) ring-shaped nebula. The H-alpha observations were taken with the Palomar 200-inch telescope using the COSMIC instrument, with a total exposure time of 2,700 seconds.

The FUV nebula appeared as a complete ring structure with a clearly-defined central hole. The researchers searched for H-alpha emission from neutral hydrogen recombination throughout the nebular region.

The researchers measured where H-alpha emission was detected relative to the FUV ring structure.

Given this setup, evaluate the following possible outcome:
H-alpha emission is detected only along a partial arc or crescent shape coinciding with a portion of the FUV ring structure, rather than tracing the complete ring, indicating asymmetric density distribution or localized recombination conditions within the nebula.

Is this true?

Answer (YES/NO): YES